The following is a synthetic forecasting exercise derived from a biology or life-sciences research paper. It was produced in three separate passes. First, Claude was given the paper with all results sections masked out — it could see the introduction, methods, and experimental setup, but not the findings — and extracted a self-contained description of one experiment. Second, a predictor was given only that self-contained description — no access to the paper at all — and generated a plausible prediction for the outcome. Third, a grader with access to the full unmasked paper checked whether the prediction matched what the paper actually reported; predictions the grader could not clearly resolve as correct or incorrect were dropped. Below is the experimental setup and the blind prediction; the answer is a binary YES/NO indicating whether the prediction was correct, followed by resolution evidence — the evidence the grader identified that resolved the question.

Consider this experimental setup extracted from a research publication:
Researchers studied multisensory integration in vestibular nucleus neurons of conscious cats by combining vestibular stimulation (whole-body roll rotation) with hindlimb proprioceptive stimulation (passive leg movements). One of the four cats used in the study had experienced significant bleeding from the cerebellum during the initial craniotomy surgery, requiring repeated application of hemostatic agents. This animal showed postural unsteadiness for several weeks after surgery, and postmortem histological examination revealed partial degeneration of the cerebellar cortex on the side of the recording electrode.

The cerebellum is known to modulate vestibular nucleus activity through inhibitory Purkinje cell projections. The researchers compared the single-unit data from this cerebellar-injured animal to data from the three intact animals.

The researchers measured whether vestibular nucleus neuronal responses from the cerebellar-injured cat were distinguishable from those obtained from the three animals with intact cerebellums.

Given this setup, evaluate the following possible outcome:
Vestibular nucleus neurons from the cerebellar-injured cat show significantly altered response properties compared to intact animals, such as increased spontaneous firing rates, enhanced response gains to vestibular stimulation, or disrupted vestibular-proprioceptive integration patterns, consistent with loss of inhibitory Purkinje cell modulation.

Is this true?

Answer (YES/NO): NO